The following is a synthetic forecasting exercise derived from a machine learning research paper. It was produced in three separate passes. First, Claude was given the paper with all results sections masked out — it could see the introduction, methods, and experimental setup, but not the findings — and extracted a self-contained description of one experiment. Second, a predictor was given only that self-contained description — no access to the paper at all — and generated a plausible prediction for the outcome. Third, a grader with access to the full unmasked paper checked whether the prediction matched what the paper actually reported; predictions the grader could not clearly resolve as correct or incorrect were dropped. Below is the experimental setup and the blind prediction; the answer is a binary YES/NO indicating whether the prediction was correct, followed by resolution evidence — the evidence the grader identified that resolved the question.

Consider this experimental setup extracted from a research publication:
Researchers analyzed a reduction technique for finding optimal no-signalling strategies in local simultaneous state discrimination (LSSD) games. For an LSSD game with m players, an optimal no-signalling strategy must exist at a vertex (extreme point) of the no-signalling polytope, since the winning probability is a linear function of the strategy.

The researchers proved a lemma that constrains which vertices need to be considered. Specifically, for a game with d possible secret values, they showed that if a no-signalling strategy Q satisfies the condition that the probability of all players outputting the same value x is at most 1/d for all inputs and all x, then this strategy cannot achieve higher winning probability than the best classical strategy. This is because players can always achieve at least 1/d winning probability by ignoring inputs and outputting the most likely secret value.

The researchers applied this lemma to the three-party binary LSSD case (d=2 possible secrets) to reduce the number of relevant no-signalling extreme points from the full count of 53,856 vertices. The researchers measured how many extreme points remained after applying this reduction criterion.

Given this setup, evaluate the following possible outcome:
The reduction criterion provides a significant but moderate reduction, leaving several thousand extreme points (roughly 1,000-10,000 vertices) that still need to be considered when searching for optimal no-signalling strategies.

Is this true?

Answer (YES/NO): NO